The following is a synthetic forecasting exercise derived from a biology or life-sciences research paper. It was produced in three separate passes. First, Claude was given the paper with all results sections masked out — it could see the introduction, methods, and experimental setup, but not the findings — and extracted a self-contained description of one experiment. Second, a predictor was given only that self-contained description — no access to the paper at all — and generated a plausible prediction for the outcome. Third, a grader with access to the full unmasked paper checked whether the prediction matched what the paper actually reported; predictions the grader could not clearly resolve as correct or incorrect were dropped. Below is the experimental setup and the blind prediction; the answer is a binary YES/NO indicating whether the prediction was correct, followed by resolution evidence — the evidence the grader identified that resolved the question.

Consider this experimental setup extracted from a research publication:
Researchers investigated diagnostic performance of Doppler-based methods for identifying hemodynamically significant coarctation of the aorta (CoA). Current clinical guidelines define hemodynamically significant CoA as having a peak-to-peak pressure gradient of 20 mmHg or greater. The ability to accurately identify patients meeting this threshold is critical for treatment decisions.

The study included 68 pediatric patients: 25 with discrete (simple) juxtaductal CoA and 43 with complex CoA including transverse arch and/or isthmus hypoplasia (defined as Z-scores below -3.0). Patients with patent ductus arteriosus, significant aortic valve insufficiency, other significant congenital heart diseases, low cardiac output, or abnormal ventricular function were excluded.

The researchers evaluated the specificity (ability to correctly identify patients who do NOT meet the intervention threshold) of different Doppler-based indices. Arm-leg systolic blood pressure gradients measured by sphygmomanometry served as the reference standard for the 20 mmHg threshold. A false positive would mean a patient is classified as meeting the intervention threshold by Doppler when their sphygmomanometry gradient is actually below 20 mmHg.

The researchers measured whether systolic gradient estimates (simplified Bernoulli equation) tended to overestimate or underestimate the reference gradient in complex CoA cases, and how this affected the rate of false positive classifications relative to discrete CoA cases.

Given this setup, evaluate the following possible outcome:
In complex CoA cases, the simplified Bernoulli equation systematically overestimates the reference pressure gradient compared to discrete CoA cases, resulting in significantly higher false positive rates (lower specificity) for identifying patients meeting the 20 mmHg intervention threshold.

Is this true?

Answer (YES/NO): YES